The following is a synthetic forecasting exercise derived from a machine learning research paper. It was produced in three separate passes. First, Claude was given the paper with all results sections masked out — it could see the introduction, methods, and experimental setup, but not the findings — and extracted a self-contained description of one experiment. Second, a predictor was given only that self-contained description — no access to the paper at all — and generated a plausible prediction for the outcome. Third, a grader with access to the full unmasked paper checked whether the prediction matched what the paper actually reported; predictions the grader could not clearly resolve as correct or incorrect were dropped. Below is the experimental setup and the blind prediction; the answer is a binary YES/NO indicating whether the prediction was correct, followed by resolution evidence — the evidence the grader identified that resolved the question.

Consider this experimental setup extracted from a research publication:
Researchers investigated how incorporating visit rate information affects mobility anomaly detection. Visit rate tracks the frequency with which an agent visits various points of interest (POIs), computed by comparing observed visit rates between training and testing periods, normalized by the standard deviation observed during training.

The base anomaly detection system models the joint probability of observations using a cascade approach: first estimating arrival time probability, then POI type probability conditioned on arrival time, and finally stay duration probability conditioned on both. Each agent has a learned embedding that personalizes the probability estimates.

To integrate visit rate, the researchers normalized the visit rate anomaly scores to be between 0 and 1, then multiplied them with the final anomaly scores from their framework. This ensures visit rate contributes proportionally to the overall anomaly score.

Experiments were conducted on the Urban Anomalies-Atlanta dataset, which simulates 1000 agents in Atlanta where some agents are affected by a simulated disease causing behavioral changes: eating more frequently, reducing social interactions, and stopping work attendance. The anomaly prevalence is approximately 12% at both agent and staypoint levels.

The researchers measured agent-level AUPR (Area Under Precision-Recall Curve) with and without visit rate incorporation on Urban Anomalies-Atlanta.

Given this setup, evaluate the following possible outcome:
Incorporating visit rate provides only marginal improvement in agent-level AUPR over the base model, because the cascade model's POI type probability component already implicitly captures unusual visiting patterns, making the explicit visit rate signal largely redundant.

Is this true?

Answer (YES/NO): NO